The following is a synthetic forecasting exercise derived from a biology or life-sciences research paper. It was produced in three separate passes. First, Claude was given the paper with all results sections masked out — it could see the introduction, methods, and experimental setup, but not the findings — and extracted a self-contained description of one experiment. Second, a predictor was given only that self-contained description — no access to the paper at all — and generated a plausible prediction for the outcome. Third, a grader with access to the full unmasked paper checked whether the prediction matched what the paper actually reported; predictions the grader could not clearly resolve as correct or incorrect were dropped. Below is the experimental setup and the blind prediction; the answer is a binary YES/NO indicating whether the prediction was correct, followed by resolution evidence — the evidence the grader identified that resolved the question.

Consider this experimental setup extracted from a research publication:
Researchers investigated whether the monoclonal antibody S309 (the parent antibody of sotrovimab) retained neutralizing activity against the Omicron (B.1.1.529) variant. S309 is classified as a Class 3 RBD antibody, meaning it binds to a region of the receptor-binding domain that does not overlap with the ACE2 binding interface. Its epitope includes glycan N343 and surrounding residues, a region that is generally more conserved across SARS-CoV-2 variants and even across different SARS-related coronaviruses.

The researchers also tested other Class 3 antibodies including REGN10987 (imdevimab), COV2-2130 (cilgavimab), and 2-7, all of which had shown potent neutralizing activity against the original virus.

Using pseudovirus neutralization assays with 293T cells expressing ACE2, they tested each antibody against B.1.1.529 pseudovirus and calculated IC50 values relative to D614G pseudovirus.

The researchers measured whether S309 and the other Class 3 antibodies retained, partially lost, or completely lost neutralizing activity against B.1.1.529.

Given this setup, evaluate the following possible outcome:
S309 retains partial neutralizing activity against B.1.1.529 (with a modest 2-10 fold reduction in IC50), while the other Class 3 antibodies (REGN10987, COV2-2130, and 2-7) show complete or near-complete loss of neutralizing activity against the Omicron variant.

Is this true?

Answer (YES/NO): YES